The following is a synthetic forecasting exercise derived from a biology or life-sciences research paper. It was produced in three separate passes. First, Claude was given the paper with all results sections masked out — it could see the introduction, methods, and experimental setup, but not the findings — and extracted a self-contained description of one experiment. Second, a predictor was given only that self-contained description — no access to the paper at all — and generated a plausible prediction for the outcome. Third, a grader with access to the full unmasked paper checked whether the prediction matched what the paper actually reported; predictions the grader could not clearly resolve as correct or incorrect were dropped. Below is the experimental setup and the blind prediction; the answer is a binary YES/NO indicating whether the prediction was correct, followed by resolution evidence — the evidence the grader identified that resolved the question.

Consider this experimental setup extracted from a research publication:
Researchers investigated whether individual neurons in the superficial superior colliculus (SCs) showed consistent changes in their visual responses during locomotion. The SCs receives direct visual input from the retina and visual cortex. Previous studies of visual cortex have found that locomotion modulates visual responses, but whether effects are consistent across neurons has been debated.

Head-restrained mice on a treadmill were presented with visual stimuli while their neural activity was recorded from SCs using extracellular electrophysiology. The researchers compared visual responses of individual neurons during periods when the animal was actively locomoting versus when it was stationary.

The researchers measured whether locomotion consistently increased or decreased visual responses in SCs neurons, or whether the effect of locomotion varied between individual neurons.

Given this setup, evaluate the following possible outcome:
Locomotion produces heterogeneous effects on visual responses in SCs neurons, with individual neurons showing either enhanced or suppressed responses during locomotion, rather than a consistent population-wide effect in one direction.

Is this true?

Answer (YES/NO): YES